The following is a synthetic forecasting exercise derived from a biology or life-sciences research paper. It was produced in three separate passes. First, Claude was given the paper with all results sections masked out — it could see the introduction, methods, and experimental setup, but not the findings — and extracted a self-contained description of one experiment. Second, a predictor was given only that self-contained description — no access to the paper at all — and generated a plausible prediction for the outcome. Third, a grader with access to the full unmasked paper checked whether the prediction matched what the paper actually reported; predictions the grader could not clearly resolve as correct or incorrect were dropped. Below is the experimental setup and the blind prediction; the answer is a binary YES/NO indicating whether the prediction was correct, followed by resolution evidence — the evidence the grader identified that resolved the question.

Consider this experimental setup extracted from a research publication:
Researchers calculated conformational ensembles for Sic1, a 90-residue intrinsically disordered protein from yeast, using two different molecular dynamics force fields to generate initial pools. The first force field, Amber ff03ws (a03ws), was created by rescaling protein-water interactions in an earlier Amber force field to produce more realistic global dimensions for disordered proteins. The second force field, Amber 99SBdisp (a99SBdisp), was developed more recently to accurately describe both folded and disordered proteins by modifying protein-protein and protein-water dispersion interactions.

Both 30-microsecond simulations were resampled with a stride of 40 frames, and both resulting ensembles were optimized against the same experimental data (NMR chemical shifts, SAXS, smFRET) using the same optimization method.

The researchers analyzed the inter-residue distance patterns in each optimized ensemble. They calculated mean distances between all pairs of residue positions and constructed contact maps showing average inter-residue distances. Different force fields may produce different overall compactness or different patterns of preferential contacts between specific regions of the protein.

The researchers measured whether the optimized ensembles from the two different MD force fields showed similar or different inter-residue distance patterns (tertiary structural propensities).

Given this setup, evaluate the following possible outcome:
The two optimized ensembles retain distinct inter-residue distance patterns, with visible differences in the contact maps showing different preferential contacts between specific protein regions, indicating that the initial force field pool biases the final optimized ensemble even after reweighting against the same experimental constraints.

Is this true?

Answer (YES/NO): YES